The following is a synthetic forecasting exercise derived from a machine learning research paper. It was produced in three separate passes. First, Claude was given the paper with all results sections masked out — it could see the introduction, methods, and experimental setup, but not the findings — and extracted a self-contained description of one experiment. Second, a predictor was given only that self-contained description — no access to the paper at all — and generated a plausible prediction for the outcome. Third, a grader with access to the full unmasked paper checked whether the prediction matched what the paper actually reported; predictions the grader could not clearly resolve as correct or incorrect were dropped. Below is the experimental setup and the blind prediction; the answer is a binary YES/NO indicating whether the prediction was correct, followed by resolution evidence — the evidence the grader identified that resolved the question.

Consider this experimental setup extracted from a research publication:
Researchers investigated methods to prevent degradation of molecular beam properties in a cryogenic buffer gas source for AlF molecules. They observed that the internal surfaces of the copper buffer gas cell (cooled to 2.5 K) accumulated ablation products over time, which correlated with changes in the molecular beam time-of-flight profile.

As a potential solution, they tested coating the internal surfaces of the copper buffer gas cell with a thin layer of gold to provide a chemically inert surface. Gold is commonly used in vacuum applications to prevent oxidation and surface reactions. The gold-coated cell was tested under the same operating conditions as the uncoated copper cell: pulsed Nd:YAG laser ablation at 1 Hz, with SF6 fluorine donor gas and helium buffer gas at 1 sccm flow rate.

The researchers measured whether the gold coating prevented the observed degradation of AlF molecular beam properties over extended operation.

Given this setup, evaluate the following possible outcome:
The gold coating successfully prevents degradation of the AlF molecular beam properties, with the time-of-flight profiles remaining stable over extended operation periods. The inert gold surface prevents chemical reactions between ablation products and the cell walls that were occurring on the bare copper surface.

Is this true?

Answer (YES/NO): NO